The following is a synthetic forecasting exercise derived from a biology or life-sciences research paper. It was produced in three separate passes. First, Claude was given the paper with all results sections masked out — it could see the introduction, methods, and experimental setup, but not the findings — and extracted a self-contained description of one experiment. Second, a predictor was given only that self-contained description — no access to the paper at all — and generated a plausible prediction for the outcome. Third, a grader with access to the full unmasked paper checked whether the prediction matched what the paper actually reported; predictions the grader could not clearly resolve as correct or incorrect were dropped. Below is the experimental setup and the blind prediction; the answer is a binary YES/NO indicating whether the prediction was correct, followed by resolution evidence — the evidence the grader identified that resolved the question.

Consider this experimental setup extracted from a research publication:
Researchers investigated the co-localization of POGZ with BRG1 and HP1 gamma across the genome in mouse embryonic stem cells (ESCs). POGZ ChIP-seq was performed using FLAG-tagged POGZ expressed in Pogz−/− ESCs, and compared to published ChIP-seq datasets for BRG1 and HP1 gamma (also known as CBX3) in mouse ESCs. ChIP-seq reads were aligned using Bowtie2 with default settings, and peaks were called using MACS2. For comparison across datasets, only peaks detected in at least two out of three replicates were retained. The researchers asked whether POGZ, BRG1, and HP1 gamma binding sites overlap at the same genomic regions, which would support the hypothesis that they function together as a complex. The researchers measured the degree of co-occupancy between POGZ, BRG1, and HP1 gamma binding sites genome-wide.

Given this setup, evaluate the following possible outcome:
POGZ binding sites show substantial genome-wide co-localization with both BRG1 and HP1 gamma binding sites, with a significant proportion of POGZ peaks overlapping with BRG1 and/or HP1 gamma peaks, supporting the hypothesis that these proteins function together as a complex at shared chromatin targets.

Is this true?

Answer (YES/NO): YES